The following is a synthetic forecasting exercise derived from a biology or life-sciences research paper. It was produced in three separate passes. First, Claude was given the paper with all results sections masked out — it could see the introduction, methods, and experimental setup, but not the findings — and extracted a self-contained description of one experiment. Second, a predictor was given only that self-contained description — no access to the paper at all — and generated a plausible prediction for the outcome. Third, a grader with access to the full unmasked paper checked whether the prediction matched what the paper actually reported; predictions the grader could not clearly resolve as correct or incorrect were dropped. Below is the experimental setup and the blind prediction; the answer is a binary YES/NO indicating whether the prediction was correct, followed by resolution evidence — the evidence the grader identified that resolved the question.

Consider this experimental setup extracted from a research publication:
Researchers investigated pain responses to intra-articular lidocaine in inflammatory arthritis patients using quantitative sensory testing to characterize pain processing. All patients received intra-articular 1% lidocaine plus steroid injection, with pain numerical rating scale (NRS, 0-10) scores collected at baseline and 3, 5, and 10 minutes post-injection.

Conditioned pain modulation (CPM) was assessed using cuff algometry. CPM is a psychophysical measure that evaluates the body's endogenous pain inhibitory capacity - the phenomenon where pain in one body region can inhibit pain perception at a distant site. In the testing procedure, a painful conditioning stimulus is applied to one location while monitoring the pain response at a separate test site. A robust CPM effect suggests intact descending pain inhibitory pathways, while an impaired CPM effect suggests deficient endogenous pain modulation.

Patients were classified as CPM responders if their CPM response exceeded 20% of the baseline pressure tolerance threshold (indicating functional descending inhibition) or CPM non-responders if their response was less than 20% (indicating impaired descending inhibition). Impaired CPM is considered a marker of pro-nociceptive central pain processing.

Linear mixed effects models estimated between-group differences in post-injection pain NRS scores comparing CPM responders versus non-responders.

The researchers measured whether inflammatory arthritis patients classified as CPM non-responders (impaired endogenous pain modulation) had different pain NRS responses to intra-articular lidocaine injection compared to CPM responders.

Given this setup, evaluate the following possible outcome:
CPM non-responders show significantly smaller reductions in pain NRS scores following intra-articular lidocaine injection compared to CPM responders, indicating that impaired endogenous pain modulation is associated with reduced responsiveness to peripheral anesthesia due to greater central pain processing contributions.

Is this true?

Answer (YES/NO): NO